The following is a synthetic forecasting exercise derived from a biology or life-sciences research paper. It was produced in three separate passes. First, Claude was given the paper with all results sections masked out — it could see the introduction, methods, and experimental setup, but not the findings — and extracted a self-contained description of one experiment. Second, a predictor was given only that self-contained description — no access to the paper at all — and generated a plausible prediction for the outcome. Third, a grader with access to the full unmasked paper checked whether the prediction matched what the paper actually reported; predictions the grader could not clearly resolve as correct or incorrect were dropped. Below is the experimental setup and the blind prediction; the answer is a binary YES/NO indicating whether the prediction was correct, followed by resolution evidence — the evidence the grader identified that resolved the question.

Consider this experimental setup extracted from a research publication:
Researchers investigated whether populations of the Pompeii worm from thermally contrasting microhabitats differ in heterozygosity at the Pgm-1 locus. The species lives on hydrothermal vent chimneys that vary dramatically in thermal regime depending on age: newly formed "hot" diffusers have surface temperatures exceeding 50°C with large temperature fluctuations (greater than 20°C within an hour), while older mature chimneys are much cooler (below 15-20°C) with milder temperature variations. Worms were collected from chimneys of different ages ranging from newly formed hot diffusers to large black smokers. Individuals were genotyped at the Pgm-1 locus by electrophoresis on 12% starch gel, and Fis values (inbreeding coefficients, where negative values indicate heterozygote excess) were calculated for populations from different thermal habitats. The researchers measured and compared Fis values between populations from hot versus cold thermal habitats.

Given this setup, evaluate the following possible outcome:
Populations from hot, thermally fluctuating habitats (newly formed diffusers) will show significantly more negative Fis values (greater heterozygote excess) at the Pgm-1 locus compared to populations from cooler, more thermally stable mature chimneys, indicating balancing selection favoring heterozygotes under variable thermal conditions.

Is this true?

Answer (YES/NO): YES